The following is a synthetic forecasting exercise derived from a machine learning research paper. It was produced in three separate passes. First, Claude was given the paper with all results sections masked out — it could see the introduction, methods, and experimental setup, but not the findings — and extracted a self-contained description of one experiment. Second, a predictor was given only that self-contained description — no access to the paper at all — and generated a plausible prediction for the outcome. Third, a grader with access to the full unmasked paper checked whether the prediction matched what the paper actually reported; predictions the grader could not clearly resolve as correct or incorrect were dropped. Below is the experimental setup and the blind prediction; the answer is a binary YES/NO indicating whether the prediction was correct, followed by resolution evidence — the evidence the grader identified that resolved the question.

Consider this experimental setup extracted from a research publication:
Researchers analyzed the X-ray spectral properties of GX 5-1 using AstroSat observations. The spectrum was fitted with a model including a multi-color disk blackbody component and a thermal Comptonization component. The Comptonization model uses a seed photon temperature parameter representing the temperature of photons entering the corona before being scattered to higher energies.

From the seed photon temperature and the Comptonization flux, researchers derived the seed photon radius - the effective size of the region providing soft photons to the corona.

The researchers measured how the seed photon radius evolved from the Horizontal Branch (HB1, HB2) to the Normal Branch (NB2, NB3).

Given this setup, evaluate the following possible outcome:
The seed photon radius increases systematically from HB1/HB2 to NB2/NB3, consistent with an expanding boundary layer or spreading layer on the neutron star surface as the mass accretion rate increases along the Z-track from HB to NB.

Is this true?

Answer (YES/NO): NO